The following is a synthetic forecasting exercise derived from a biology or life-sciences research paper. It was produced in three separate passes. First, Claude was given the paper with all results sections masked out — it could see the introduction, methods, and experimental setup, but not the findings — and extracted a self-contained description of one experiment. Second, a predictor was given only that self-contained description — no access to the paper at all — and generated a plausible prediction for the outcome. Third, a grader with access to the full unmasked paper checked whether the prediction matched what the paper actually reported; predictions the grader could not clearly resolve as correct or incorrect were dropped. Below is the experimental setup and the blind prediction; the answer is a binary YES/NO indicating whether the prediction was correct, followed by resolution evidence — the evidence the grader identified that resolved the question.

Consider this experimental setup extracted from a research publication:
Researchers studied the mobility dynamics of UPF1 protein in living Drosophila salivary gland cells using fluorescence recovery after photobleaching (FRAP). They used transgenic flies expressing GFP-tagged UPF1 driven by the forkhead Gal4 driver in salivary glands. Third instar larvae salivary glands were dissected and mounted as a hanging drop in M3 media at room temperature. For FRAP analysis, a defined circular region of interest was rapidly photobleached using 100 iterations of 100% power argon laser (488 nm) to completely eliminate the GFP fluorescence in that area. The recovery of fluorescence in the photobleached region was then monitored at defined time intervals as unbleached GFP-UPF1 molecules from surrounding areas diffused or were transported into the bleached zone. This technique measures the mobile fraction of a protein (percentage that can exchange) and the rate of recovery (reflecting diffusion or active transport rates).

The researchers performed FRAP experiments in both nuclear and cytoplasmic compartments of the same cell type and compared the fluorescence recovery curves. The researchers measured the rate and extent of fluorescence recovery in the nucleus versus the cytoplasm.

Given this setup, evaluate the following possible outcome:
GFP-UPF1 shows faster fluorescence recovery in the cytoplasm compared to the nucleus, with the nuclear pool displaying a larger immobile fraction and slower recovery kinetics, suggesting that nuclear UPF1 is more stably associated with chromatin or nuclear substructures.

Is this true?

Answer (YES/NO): NO